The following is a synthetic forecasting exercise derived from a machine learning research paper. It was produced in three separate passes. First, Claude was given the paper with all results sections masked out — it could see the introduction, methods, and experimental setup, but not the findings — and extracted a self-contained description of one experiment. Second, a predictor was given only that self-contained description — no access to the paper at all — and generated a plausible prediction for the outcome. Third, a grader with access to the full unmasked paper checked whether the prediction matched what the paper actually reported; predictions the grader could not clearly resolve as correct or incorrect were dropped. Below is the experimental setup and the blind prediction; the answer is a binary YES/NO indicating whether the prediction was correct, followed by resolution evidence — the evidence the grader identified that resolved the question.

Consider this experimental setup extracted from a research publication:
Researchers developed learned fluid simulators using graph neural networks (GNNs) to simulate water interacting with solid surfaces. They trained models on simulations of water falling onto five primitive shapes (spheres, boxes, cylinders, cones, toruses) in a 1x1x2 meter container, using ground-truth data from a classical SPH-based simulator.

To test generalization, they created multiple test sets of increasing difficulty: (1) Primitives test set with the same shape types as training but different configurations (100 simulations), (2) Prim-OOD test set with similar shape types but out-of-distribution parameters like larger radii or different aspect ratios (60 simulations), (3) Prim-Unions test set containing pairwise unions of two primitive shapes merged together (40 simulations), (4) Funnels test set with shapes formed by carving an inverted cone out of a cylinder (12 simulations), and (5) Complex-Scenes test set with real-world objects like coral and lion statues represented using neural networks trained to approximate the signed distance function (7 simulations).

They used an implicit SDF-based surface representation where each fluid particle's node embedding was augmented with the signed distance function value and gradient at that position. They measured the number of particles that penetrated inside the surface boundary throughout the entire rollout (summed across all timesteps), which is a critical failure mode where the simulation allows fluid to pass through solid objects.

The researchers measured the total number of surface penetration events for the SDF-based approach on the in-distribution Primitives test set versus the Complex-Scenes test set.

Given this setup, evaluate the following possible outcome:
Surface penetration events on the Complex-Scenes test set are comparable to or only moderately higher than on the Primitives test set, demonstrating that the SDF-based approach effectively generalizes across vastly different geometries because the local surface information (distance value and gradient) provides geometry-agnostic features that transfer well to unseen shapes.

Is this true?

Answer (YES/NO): NO